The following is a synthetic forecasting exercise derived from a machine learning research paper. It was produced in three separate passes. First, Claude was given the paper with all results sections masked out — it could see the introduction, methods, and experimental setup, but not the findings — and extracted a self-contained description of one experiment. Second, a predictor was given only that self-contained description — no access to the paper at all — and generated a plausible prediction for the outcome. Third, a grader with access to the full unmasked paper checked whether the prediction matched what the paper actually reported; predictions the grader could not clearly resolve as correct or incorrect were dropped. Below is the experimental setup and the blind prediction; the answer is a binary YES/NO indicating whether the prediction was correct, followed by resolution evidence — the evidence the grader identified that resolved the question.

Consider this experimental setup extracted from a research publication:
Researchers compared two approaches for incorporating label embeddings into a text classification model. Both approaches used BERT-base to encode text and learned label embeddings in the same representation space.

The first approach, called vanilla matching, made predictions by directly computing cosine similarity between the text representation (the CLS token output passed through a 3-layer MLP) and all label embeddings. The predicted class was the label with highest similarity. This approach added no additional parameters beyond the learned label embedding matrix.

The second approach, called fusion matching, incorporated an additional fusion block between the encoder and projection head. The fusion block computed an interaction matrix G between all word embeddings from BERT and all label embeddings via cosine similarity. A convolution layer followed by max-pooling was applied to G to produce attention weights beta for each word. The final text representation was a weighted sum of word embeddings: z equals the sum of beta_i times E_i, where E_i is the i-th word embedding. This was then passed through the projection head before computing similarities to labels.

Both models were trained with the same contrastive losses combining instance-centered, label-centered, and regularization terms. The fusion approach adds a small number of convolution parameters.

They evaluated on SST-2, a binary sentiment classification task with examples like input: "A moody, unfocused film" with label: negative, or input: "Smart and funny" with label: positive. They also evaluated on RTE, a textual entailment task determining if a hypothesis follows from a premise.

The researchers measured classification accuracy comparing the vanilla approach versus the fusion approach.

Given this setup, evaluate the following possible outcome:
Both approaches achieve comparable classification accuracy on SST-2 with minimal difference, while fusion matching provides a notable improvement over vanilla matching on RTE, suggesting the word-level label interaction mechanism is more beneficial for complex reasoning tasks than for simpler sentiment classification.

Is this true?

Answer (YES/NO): NO